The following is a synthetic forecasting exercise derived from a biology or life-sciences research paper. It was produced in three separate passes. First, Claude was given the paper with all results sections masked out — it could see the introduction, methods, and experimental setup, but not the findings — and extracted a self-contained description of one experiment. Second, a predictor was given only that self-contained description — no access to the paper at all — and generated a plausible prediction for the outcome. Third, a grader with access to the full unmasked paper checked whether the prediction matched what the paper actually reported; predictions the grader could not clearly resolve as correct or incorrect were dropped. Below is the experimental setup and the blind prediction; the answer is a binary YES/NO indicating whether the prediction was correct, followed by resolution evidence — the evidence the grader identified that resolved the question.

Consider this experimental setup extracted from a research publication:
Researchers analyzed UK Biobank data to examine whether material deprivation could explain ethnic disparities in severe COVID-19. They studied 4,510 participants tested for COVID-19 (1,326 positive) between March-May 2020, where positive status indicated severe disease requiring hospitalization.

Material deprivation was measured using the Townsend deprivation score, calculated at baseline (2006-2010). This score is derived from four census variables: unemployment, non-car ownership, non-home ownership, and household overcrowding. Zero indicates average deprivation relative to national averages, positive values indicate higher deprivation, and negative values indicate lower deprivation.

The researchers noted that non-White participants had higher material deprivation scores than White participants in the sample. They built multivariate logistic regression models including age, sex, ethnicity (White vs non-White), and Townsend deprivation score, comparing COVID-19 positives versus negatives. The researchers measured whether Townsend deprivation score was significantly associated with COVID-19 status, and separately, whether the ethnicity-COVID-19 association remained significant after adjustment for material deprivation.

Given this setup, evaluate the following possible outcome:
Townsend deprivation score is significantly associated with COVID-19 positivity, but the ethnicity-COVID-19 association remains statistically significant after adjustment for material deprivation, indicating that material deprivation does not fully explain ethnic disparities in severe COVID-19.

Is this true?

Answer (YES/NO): YES